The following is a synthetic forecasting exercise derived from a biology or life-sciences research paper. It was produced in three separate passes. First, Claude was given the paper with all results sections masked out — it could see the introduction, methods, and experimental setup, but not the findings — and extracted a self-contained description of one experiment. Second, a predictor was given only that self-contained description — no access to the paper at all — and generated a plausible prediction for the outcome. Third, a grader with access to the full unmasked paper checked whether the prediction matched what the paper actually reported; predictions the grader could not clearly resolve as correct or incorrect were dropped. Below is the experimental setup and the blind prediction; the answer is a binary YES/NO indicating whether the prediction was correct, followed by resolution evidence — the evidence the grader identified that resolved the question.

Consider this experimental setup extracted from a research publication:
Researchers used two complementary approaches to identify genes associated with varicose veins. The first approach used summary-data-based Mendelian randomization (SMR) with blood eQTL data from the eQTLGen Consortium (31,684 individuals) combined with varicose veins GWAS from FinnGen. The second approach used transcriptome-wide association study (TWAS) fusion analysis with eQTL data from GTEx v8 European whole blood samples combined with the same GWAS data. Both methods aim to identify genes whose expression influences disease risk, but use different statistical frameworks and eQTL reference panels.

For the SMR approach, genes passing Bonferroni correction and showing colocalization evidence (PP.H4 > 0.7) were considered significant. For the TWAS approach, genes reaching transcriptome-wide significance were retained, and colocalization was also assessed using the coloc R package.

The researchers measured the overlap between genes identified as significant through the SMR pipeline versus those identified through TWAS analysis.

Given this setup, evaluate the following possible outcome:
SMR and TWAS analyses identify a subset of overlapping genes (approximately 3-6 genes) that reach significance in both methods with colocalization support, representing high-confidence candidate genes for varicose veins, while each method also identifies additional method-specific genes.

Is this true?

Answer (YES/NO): NO